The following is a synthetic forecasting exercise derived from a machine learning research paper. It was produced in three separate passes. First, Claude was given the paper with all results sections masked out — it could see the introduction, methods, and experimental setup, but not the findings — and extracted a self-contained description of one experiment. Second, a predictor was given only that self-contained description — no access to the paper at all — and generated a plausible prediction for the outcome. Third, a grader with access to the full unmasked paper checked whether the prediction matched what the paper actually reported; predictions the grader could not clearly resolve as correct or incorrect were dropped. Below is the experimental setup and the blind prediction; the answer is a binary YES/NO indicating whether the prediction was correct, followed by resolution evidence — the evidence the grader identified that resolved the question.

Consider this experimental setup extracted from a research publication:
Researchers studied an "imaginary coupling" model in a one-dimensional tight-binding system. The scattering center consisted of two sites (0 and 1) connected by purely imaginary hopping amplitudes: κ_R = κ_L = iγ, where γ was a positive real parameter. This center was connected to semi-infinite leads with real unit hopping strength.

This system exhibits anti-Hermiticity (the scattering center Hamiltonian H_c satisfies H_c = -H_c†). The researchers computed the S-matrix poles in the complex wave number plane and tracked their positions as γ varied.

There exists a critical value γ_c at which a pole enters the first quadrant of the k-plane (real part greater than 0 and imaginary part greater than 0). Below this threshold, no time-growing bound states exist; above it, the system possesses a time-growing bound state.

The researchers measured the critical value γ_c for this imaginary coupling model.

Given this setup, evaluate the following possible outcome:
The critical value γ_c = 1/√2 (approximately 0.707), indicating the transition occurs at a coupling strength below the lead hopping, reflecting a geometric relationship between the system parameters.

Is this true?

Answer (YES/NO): NO